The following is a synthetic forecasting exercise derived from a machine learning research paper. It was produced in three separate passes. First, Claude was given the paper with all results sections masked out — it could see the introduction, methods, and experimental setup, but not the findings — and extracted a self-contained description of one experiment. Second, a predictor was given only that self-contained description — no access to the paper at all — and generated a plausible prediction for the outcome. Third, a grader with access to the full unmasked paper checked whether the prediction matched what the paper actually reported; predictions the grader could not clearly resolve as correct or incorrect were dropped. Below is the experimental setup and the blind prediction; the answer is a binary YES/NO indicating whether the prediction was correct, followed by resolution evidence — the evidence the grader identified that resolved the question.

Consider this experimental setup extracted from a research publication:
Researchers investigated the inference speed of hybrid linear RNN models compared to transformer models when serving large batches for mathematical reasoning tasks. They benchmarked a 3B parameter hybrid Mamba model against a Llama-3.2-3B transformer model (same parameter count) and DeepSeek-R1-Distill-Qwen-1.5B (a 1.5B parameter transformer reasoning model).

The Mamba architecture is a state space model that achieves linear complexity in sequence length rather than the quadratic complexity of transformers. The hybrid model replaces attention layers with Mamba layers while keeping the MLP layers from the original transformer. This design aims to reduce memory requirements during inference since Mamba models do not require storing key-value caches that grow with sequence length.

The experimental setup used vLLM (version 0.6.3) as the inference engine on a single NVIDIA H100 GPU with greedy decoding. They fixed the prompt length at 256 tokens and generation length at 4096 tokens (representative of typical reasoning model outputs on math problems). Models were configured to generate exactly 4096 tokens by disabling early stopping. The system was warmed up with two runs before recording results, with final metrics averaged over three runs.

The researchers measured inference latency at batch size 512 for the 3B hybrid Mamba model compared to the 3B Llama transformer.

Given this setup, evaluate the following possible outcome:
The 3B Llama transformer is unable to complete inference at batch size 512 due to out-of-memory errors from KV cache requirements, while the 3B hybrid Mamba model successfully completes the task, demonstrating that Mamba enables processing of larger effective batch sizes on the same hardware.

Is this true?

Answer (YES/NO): NO